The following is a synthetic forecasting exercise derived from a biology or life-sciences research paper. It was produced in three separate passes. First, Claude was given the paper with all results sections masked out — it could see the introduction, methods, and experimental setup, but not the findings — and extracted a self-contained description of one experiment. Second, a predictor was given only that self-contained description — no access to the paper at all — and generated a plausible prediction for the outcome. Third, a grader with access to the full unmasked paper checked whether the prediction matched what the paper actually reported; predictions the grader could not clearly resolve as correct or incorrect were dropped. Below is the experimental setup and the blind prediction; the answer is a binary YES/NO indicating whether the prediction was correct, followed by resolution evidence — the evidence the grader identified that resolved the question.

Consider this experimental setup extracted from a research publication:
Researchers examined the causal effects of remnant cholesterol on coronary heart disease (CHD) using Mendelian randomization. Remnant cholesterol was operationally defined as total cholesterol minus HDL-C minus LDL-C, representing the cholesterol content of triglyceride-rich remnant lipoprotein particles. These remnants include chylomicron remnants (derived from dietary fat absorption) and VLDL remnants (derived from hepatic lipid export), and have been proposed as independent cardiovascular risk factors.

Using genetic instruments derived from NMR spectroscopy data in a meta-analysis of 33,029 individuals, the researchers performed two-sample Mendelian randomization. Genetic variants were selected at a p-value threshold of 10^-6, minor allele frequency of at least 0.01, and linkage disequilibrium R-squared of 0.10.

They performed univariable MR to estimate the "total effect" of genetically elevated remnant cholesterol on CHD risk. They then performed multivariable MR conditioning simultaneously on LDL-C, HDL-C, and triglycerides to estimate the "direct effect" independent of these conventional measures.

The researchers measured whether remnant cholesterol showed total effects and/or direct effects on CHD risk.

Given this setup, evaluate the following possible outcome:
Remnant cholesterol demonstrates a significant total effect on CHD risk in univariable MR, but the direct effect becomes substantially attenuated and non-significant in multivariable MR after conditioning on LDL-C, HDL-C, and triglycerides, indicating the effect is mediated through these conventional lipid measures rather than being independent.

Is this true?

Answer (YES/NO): NO